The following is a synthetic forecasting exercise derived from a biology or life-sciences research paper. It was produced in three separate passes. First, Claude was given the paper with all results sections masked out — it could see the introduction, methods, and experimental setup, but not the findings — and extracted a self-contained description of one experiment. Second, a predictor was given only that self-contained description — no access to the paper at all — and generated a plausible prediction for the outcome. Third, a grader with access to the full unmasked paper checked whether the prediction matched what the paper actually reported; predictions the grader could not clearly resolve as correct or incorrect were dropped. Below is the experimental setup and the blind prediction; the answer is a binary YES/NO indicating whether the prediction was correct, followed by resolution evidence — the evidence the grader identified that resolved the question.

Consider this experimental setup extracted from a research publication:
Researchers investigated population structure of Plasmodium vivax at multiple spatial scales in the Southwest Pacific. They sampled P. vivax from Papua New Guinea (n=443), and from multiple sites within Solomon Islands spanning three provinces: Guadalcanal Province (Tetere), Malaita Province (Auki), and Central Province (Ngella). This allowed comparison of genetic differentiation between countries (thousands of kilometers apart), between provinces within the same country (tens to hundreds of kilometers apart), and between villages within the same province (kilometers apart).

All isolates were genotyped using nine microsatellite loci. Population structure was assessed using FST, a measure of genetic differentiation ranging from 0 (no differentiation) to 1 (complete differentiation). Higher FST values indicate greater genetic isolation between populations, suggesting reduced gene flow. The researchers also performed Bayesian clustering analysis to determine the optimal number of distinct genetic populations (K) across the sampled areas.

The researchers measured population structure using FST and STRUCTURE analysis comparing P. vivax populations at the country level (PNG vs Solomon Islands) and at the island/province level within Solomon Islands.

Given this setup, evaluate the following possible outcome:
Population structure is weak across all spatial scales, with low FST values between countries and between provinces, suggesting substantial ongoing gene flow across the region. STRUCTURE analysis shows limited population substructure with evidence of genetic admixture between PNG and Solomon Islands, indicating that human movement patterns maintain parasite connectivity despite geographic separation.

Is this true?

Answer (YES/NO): NO